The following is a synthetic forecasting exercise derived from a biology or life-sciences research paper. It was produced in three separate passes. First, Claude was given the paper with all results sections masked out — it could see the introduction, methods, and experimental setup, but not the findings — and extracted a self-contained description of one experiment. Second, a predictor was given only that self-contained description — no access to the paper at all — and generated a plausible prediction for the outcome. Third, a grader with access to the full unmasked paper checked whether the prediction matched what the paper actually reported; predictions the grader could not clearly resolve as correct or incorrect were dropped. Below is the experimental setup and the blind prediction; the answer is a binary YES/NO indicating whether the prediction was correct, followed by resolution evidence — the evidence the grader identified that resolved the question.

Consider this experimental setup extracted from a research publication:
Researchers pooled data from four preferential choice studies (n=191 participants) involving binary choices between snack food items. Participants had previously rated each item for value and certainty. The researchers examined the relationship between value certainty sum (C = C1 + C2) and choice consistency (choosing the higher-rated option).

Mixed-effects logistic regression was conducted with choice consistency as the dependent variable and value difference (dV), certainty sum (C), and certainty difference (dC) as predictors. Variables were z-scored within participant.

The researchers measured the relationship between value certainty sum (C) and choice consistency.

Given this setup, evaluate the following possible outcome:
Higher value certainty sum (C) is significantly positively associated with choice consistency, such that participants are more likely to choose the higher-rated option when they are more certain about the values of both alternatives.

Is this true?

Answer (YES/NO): YES